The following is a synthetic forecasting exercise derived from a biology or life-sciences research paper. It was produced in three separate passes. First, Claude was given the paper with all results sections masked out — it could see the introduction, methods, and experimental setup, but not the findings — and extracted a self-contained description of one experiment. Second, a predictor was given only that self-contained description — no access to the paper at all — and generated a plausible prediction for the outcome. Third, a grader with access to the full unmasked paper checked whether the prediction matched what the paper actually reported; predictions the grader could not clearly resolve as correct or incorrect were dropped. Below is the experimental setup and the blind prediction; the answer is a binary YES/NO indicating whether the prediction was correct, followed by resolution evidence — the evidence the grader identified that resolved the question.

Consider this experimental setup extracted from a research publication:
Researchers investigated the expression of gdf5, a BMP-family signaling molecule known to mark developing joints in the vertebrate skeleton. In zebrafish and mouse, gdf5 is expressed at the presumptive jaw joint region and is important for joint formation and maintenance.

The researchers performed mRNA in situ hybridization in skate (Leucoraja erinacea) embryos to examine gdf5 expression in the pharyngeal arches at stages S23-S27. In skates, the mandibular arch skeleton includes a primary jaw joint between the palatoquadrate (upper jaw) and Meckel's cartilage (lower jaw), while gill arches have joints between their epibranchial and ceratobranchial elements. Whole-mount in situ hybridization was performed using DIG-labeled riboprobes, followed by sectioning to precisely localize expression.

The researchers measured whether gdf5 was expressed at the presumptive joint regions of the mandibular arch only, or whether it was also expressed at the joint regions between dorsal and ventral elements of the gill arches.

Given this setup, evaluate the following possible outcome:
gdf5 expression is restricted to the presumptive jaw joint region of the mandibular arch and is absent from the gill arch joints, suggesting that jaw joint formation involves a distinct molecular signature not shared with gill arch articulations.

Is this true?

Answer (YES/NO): NO